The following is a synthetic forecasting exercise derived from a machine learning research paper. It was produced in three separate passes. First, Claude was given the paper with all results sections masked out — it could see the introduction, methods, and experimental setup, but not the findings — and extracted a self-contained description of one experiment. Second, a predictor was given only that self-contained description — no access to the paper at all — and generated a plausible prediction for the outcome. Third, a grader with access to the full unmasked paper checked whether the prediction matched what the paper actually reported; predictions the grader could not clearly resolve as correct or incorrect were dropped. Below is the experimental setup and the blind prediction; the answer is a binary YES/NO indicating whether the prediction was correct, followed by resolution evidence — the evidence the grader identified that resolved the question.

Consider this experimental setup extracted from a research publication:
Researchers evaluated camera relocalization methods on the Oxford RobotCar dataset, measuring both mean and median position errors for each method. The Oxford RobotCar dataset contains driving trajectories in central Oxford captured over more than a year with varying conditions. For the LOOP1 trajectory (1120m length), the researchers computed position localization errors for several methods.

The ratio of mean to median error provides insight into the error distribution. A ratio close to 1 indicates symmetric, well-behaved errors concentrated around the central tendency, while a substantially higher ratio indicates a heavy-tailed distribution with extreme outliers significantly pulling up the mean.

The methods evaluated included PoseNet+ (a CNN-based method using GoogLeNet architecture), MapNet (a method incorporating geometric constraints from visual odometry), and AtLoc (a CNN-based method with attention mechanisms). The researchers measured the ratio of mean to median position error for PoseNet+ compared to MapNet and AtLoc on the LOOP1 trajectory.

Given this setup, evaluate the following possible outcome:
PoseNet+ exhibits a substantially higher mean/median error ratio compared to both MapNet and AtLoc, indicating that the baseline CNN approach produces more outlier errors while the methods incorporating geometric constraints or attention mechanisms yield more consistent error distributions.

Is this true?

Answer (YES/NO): YES